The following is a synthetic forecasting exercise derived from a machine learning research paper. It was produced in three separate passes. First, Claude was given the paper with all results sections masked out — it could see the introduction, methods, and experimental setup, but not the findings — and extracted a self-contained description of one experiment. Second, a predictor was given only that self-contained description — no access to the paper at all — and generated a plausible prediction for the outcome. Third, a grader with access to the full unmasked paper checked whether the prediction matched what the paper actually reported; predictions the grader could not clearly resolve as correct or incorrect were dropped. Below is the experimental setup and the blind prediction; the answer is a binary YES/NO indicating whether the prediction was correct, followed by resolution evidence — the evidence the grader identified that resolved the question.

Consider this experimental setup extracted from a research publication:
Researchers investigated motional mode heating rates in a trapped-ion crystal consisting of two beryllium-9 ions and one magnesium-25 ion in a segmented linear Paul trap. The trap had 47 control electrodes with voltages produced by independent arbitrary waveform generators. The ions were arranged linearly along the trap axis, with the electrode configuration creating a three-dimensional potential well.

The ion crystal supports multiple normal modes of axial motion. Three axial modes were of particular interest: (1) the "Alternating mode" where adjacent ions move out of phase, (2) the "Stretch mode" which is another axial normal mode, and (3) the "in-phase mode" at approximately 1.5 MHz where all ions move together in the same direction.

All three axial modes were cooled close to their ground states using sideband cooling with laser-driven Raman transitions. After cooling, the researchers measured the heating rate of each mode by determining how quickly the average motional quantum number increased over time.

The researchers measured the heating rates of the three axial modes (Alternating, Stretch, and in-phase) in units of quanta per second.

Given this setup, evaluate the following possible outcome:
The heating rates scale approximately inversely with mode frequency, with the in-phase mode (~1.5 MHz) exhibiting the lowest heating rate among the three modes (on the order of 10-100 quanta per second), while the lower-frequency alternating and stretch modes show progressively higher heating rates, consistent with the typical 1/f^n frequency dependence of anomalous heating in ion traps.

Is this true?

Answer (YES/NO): NO